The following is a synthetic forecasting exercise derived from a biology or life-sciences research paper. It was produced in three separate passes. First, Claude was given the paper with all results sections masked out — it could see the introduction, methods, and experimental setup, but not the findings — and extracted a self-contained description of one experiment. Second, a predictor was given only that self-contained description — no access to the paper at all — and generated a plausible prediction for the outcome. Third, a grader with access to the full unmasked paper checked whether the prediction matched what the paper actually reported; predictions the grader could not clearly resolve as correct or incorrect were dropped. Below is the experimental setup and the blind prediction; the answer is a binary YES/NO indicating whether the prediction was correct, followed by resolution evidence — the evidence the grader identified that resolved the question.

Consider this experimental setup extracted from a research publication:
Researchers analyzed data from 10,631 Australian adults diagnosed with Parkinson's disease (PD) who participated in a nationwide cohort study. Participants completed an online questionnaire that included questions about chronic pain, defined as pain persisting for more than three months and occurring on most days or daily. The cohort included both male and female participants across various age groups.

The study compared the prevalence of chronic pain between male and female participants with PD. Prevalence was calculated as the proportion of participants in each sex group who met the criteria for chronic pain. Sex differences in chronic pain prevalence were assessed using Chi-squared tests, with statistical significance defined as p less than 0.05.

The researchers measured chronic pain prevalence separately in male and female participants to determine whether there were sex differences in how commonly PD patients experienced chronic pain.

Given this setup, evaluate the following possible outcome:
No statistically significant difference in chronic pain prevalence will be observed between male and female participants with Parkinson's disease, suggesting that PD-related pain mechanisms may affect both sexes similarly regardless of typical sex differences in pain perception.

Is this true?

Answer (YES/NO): NO